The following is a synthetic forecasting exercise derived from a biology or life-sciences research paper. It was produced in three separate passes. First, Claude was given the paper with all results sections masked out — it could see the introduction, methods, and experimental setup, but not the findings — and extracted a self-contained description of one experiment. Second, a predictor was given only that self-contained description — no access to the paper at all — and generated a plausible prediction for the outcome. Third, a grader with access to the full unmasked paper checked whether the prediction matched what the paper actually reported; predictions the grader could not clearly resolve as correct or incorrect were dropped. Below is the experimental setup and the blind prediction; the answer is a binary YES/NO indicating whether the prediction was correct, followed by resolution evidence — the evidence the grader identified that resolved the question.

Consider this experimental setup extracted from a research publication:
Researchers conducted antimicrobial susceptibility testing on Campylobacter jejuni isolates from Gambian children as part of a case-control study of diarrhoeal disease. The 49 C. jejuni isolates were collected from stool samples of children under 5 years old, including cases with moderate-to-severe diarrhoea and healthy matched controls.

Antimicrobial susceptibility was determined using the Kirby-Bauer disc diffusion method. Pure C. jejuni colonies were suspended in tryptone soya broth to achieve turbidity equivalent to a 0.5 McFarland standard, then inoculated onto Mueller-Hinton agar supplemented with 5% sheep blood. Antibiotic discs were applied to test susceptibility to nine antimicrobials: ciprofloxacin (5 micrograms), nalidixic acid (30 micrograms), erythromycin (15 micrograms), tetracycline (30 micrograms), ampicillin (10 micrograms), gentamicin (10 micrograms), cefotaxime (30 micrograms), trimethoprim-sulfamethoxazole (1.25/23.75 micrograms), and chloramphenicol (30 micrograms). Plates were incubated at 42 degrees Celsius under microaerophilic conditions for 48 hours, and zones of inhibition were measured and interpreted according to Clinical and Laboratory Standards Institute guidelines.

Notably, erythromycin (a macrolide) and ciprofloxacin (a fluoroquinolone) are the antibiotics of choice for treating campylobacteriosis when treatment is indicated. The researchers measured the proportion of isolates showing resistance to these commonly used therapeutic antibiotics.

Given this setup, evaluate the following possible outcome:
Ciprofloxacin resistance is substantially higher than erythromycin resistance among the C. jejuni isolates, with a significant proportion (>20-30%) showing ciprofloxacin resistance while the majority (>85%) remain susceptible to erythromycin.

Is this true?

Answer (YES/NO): NO